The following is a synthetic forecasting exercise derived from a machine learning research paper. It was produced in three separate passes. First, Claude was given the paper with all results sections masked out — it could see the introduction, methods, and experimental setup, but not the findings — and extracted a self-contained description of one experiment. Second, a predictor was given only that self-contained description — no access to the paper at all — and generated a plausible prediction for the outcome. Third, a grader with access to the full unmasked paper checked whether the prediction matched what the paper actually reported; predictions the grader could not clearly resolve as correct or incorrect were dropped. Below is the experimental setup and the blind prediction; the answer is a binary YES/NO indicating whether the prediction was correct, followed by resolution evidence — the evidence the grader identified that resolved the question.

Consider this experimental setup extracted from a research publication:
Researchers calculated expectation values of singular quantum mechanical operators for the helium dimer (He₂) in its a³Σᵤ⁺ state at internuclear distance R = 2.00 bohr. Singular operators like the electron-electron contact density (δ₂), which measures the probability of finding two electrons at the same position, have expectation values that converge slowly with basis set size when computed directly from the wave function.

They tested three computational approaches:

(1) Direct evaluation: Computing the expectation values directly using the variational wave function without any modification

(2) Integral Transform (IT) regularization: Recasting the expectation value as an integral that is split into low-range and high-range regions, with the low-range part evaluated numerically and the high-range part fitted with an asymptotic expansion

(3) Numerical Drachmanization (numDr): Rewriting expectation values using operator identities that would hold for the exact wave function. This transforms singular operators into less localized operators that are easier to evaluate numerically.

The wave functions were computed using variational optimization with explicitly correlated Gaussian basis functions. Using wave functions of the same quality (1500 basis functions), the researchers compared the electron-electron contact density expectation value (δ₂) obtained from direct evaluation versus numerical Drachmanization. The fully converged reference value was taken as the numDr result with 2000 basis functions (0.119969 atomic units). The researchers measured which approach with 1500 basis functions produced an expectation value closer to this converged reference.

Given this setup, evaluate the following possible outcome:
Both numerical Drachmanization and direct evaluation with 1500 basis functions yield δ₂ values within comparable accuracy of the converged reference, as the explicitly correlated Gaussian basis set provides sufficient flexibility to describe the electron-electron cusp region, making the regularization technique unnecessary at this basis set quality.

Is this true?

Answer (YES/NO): NO